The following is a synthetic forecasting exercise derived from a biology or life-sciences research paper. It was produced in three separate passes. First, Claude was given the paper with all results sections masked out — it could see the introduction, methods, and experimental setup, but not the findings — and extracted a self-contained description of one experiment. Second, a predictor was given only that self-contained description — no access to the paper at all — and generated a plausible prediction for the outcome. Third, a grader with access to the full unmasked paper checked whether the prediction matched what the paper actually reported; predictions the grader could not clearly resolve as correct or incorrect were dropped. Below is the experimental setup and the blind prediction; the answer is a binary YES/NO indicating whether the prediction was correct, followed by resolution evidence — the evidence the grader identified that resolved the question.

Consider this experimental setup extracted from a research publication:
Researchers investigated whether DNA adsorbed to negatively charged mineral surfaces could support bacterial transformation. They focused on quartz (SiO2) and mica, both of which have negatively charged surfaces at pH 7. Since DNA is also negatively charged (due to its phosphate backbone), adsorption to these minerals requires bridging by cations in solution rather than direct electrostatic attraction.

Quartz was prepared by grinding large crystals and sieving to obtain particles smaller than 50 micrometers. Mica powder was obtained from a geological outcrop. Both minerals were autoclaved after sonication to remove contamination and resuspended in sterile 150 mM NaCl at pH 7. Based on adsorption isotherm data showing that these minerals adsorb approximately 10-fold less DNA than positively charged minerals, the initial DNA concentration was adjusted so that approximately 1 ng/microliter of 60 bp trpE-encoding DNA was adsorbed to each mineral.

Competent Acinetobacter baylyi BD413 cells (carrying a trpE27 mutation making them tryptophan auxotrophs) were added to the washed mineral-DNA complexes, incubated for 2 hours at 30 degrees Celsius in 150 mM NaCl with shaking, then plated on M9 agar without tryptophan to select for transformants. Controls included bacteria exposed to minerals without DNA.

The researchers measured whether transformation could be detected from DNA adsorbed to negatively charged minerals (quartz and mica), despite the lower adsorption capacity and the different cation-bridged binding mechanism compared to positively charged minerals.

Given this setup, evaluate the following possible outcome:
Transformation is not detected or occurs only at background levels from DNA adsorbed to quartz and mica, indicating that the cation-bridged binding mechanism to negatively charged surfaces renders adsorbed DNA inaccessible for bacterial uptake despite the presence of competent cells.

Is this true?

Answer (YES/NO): NO